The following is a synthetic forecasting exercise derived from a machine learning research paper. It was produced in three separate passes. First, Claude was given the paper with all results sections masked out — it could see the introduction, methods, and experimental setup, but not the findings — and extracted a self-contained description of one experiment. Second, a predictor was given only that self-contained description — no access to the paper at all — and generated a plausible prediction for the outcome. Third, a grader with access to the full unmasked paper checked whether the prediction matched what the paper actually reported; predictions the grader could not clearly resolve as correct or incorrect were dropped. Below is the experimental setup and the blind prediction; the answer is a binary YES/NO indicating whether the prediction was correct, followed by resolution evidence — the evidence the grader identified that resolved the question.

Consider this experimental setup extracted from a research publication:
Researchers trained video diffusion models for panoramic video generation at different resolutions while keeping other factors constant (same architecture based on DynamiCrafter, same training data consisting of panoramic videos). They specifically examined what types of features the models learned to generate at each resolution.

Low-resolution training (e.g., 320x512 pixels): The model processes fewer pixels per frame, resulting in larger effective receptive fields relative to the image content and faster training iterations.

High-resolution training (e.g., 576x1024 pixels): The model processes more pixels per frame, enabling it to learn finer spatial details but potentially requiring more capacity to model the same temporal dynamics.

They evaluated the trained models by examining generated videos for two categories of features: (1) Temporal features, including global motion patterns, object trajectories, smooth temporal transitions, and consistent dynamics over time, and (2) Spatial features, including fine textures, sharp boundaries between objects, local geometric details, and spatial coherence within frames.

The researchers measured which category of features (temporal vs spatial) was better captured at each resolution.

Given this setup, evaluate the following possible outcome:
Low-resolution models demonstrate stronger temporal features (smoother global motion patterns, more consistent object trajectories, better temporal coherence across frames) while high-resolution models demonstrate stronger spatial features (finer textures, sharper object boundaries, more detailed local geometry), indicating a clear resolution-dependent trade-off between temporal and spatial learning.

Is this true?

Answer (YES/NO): YES